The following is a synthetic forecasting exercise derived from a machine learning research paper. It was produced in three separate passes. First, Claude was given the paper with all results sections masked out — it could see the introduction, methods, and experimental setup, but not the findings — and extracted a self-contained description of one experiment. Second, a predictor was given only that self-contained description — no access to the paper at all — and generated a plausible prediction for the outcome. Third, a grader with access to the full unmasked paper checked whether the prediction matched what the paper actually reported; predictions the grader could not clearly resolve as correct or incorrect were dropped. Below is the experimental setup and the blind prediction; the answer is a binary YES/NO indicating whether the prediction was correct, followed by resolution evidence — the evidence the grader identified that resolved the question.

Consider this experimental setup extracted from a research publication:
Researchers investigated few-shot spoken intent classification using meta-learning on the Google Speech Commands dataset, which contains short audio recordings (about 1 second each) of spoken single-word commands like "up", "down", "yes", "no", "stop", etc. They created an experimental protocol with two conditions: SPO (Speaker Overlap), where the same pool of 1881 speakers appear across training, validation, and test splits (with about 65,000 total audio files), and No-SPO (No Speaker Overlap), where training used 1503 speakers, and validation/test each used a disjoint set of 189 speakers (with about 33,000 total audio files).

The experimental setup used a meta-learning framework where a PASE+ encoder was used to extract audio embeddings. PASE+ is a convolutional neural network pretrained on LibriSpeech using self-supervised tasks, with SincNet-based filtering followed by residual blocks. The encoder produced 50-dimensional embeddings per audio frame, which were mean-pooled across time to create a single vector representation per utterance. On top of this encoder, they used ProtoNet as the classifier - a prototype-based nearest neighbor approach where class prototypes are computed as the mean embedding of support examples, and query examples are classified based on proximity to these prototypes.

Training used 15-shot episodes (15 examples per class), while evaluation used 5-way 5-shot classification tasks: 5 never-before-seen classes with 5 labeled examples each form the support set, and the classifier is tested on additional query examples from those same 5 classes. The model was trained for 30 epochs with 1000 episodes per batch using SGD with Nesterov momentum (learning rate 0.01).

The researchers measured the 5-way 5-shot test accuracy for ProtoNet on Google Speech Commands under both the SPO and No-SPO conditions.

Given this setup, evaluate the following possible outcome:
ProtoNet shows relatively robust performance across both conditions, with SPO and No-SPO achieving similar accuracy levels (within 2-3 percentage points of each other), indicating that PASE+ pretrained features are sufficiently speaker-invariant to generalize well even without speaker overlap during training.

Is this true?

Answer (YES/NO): NO